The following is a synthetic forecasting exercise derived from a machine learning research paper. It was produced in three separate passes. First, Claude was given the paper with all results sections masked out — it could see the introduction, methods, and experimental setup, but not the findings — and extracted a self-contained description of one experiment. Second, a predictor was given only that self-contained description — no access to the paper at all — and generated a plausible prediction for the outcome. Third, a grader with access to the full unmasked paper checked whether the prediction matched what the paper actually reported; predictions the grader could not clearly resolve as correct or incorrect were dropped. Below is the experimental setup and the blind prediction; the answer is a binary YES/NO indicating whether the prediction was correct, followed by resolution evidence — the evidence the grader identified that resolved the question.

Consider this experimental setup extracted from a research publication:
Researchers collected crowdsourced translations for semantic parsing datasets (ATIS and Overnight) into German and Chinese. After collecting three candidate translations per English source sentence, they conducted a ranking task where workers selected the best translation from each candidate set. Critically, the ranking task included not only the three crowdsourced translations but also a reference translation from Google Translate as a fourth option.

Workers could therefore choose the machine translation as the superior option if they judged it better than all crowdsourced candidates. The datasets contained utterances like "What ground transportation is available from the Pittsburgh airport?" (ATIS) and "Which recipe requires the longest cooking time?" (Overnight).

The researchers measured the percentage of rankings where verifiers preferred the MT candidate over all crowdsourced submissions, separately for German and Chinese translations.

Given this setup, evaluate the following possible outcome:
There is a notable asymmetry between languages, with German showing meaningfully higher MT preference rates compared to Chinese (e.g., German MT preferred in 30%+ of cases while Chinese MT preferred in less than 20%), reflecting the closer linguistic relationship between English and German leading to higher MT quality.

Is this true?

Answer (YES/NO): NO